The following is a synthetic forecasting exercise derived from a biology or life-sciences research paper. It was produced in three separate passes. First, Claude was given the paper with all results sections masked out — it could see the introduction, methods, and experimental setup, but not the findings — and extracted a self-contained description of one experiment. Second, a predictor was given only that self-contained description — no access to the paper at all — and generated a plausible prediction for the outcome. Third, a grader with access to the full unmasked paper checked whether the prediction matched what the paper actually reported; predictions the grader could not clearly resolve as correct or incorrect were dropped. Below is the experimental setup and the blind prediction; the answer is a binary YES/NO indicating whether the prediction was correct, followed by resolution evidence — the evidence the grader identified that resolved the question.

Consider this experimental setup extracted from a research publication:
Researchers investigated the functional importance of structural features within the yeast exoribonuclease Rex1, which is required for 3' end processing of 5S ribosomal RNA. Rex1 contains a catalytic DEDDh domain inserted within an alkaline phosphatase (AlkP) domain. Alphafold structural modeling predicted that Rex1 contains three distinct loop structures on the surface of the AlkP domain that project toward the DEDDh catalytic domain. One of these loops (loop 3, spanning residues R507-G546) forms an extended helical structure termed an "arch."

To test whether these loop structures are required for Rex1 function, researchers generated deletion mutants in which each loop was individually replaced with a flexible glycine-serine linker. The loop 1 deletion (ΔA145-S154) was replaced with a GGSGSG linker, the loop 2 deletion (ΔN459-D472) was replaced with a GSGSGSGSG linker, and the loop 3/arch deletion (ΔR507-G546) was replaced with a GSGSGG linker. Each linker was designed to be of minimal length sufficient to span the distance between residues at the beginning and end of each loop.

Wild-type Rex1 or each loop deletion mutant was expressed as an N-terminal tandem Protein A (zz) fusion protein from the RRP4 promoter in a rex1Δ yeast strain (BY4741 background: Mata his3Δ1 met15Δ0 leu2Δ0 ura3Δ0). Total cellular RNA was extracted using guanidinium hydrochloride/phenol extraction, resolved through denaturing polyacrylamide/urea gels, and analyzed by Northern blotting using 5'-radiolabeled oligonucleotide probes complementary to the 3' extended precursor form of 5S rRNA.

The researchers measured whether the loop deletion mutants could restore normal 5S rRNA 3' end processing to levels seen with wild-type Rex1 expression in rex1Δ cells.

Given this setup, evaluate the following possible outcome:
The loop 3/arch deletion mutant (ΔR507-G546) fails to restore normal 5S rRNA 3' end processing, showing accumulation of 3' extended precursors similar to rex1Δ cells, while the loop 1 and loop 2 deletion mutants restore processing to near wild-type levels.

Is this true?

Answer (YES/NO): NO